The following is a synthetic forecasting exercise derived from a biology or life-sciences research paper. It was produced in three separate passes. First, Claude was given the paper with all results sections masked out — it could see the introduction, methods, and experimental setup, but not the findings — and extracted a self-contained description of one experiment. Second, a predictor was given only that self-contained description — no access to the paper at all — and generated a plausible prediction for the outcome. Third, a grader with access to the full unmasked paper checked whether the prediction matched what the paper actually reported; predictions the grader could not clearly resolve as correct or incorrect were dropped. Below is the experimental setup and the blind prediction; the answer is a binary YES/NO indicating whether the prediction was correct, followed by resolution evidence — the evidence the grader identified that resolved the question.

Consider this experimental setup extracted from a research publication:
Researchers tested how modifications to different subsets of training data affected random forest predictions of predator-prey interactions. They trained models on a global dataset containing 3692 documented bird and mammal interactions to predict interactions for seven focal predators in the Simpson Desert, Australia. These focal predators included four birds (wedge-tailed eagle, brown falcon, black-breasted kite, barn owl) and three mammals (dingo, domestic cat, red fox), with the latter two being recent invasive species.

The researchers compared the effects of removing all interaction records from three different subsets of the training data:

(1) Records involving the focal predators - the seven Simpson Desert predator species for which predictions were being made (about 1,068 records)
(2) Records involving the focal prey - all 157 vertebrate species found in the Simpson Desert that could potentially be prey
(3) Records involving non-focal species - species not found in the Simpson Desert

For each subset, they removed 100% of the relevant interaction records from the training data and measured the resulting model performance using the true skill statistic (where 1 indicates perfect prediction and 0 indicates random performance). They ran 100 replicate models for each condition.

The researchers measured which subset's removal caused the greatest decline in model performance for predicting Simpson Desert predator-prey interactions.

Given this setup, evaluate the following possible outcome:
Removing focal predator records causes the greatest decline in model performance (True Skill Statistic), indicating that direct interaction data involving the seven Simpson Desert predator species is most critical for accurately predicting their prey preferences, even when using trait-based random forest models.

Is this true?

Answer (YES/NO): YES